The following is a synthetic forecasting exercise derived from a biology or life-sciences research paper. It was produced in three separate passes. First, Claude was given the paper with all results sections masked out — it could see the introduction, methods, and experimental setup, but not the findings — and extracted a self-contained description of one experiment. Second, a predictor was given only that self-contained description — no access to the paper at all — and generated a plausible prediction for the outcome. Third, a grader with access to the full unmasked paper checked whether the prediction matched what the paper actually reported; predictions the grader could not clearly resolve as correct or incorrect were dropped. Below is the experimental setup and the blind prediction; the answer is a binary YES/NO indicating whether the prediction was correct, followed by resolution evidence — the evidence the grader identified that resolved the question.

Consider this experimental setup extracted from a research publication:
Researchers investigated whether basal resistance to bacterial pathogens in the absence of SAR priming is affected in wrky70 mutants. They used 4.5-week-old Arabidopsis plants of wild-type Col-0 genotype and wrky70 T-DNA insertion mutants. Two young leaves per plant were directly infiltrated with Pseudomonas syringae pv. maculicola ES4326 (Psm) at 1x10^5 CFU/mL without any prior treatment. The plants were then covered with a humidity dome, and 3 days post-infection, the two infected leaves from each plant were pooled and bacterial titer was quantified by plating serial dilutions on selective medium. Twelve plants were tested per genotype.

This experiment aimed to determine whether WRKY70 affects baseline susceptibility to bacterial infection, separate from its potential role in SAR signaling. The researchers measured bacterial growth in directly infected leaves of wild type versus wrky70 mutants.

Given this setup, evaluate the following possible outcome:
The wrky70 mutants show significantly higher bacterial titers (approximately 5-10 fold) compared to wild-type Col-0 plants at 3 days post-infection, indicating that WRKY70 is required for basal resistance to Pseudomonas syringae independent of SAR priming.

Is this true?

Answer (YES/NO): NO